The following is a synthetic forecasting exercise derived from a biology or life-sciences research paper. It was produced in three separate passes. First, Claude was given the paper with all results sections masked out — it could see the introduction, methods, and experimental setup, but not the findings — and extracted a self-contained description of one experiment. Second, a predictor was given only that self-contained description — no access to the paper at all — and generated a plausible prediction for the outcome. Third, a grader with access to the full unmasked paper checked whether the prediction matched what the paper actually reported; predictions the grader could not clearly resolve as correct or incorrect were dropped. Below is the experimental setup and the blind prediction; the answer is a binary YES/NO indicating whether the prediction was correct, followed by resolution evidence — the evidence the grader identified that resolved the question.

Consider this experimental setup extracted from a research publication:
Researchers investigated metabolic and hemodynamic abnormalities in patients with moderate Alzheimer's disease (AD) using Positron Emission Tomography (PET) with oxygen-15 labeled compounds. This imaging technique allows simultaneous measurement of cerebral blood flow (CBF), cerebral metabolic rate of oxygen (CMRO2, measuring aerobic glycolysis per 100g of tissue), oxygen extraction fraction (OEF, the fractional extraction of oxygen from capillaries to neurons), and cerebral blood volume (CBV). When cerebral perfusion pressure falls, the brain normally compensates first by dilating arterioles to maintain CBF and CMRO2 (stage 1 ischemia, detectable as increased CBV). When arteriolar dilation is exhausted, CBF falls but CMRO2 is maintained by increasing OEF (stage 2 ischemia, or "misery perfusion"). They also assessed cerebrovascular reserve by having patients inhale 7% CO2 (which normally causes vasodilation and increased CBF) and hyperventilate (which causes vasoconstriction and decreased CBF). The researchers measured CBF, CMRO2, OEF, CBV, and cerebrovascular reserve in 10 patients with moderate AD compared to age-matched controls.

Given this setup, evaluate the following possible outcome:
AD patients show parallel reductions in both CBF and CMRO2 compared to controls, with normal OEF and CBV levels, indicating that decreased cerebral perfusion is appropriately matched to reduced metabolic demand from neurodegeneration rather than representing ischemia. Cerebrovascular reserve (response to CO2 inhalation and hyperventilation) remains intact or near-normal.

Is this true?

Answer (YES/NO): NO